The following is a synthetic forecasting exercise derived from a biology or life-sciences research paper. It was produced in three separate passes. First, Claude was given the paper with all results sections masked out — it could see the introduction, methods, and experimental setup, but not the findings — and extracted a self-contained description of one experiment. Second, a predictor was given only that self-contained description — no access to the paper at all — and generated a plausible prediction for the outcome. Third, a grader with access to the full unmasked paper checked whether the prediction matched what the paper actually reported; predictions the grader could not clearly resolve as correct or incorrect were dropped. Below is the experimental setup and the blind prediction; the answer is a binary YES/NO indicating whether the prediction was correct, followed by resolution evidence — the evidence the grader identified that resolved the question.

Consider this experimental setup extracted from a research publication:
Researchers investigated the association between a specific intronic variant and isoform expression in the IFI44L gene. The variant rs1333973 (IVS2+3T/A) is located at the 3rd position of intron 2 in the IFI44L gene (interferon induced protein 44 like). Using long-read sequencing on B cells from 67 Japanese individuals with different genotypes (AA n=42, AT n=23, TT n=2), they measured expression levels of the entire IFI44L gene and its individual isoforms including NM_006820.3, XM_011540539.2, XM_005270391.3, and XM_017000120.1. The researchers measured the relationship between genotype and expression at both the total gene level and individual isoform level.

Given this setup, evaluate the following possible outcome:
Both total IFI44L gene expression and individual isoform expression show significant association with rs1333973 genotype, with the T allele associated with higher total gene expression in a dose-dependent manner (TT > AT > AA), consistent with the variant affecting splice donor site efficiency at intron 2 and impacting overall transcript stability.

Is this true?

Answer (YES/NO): NO